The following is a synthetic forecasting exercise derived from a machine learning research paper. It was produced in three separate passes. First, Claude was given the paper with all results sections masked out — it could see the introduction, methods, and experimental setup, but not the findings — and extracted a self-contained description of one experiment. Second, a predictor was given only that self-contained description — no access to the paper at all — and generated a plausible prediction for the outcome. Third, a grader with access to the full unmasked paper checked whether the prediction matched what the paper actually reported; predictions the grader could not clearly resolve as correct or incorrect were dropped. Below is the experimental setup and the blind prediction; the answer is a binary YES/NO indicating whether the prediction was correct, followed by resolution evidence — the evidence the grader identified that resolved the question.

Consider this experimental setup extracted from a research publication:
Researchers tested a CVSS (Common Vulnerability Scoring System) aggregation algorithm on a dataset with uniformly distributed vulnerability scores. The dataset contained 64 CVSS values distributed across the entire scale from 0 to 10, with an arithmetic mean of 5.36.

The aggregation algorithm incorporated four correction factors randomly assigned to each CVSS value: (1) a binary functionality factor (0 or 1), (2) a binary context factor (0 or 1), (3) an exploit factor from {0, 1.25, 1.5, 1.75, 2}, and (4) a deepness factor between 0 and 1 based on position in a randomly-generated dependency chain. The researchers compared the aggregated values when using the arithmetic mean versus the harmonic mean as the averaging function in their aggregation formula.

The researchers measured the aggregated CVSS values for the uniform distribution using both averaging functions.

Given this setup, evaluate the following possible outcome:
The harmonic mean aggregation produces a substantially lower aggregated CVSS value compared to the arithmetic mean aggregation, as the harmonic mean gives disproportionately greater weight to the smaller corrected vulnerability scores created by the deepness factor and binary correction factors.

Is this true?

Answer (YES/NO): YES